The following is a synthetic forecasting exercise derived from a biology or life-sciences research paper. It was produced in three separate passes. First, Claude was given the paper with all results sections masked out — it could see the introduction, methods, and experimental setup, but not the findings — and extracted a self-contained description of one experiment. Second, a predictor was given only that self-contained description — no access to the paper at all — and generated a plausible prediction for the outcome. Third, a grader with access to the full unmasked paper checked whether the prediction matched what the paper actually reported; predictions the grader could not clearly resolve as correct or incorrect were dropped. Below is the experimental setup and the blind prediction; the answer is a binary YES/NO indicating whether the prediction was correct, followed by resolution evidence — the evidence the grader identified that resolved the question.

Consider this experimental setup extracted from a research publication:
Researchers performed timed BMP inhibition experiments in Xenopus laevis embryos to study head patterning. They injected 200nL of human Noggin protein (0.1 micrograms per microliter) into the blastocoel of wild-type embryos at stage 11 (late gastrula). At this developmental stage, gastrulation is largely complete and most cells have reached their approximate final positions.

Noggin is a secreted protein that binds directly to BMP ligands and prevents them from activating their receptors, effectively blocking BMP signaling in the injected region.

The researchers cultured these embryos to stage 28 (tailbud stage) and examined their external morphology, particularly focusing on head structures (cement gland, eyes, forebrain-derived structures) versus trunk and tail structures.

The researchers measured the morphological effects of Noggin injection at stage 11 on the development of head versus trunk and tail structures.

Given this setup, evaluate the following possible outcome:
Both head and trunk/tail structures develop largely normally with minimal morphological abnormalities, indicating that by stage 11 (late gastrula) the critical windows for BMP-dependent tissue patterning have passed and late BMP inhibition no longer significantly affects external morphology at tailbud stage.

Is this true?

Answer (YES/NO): NO